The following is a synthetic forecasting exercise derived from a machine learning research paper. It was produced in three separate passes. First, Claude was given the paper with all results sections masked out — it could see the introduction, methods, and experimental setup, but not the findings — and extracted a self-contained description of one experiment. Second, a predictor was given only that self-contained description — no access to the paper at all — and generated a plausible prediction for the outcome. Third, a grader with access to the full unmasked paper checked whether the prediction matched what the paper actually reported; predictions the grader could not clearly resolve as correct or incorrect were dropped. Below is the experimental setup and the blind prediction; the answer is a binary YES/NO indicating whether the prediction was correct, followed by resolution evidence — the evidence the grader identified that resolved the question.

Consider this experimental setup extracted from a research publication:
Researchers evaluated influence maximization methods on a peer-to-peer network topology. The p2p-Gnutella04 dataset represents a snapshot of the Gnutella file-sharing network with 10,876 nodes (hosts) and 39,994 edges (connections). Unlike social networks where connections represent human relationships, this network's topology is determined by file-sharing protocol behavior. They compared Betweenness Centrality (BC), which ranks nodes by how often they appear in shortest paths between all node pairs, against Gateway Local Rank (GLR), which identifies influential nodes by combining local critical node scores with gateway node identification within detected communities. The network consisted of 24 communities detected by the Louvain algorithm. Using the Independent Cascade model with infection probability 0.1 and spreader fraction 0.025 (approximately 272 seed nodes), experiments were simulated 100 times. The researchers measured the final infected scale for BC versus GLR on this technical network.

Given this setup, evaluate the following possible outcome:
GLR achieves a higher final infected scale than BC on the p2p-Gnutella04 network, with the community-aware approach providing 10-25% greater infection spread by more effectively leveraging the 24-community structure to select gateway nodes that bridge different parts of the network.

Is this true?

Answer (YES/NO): NO